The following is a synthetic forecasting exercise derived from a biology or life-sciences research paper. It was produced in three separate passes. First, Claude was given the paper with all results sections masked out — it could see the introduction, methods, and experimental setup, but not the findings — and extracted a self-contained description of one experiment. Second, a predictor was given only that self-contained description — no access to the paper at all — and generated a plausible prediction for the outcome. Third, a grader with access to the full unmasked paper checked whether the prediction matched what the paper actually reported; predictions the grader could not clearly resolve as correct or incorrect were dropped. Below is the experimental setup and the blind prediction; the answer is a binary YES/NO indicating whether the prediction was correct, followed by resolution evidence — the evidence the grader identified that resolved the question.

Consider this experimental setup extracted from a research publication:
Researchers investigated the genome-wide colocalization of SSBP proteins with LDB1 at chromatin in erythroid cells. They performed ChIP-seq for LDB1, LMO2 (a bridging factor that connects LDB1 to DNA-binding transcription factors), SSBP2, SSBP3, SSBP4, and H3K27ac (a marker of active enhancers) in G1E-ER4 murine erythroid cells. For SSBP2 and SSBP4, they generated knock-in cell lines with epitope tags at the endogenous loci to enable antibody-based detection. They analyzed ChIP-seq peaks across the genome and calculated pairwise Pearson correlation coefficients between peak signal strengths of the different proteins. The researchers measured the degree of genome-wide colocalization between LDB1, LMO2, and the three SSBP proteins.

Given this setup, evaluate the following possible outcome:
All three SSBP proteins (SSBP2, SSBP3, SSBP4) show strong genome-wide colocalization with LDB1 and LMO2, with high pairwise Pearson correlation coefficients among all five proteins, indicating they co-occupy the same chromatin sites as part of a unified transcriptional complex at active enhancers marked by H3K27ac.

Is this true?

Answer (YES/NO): YES